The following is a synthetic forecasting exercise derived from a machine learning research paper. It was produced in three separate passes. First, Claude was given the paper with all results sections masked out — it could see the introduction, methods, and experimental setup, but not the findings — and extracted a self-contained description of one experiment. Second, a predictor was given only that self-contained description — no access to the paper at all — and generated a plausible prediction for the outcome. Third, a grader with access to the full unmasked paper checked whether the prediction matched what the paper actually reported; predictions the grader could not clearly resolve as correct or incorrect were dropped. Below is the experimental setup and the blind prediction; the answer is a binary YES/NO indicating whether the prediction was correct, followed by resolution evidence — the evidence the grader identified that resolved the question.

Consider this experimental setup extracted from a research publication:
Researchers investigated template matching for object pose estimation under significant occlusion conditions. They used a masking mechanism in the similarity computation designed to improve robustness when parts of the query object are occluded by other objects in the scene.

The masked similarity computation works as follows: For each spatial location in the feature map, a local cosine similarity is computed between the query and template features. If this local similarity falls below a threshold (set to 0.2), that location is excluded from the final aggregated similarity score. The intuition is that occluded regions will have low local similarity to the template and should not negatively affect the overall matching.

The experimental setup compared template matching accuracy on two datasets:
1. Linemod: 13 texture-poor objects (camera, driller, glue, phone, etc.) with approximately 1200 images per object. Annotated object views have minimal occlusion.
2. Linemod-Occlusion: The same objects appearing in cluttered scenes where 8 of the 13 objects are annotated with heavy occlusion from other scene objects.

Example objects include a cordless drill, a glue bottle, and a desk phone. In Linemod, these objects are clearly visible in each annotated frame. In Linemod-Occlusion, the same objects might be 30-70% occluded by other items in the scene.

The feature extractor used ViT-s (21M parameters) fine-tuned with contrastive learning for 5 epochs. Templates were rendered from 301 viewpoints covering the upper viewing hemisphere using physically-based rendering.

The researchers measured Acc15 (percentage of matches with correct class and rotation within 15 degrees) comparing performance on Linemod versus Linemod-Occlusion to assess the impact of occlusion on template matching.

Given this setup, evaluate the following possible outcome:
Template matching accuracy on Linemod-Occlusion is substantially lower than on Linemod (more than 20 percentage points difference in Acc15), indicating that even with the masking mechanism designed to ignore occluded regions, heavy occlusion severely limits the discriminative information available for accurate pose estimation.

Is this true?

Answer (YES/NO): NO